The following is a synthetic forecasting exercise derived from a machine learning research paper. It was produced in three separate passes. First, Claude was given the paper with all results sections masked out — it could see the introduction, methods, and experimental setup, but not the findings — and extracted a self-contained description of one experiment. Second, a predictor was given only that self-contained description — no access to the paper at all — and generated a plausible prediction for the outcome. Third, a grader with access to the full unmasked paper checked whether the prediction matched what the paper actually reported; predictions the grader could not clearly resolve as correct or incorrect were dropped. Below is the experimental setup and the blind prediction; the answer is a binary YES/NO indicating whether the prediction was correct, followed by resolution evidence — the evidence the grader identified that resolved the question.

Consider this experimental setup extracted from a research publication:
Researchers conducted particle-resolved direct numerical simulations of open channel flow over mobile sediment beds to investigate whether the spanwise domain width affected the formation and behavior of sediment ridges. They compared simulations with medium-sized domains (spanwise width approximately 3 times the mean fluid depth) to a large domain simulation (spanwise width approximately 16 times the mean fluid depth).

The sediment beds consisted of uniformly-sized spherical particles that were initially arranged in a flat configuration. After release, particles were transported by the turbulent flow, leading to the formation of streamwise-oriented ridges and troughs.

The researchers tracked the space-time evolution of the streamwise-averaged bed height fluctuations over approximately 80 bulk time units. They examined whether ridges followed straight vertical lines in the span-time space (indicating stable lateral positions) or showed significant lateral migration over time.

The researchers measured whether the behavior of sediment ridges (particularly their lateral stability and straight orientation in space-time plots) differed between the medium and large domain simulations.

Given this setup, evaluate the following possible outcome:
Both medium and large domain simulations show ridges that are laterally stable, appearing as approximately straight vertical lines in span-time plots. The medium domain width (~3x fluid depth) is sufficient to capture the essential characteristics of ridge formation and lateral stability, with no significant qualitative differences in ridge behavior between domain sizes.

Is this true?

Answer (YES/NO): YES